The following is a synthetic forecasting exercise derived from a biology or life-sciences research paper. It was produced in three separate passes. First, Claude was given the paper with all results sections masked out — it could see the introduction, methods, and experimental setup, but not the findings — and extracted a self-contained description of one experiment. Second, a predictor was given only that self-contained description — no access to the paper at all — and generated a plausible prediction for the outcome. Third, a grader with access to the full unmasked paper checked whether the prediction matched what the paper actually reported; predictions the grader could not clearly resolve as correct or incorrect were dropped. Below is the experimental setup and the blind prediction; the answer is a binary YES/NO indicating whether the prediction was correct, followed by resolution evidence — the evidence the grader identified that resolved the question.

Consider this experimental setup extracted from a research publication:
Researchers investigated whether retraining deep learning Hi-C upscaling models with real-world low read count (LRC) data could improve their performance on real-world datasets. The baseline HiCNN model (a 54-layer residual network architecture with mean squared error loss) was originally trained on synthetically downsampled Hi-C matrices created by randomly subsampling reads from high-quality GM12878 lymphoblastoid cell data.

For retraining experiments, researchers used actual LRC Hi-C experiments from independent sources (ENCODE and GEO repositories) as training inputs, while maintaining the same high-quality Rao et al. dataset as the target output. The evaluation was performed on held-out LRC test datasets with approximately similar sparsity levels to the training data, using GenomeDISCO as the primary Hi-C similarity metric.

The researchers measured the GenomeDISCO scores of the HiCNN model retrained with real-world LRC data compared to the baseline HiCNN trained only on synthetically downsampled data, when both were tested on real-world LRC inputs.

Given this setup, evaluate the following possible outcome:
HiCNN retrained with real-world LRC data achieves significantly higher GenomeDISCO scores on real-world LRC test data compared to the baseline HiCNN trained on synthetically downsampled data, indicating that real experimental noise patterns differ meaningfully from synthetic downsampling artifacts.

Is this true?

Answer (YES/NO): YES